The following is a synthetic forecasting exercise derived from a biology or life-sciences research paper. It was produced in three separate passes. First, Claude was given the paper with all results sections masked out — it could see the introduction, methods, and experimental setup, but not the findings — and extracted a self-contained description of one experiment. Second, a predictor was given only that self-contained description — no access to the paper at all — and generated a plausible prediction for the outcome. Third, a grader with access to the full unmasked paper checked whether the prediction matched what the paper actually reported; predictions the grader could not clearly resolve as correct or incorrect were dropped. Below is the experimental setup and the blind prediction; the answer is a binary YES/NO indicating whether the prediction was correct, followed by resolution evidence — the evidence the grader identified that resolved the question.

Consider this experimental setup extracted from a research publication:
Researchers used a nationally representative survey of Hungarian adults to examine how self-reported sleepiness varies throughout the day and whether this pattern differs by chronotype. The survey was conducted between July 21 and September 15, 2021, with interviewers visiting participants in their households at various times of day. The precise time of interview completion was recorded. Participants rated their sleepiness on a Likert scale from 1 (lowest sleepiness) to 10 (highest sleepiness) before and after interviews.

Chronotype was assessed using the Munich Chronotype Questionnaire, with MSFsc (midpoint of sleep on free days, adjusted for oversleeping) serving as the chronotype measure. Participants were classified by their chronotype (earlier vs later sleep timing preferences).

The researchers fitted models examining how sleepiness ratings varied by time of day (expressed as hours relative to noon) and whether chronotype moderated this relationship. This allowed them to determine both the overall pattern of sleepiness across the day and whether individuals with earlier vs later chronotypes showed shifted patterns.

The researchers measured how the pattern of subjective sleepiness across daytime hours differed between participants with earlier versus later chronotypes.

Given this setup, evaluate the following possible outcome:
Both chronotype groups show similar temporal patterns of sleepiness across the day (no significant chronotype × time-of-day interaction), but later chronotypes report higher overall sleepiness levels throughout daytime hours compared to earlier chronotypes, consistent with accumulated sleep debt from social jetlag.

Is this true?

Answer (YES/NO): NO